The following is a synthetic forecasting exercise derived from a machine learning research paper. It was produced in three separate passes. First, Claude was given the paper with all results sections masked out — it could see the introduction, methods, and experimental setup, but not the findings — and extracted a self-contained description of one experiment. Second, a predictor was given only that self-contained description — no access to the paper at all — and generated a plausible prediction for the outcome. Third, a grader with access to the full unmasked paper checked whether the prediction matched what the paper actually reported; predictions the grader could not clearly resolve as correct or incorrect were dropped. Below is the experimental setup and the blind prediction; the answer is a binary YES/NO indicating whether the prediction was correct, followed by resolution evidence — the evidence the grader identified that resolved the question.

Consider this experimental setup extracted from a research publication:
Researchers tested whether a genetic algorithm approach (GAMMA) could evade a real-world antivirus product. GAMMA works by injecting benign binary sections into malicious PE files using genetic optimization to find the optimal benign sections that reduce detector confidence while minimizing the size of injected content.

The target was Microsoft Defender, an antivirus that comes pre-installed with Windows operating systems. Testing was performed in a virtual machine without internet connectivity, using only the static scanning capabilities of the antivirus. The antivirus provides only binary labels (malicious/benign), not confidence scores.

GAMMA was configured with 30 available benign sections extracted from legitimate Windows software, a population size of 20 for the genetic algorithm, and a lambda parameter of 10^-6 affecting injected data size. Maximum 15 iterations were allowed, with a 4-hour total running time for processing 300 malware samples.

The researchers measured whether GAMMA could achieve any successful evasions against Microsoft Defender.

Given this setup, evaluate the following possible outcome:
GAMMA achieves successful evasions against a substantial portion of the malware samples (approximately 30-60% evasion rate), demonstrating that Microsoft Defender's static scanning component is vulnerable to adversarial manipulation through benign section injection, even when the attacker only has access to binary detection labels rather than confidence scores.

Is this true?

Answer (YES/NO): NO